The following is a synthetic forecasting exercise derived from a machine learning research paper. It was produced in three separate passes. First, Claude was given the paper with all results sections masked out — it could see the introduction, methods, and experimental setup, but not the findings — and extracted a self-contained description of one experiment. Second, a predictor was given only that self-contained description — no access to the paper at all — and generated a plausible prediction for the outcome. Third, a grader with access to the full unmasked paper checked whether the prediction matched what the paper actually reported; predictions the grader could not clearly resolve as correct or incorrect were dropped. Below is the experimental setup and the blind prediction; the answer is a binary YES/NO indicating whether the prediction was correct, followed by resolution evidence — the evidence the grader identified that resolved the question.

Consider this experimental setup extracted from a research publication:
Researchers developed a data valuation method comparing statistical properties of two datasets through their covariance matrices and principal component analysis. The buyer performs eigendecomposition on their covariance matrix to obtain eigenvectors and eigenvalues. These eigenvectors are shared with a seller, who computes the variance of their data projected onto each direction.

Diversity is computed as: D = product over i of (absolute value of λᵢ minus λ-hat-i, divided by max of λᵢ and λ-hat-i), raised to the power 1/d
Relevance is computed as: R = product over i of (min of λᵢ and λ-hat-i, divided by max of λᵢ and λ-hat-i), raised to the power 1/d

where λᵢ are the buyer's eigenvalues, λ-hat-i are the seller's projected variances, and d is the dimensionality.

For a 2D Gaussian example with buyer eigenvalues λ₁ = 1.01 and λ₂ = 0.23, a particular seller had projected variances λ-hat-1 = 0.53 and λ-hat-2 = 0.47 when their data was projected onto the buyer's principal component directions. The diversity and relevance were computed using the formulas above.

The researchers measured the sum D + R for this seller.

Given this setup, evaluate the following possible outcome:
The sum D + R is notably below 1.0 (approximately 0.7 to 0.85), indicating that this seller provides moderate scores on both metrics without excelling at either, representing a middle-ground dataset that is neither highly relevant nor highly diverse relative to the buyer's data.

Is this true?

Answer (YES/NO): NO